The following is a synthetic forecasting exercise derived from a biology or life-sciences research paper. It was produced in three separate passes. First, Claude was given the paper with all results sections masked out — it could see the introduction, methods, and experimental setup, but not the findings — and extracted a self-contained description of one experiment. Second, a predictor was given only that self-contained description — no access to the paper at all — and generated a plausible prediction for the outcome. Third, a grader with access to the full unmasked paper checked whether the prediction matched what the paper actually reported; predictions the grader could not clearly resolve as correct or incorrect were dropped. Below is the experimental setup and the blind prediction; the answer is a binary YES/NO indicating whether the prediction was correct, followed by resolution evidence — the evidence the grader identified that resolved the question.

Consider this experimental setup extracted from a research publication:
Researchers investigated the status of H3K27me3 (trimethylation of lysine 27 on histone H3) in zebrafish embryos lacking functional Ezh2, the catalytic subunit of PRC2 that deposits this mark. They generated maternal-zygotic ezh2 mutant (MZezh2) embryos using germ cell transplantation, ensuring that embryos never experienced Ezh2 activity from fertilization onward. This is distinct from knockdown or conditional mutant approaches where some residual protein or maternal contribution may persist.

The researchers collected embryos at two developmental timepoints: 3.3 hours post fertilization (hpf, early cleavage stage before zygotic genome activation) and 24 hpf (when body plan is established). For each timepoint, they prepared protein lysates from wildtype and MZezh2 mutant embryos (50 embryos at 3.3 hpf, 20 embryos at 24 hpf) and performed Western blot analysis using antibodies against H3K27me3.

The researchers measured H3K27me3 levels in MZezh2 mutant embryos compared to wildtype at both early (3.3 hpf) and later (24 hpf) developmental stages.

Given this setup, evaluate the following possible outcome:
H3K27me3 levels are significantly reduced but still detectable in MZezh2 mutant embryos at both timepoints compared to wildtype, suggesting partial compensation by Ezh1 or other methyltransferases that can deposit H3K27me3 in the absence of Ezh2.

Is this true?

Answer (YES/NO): NO